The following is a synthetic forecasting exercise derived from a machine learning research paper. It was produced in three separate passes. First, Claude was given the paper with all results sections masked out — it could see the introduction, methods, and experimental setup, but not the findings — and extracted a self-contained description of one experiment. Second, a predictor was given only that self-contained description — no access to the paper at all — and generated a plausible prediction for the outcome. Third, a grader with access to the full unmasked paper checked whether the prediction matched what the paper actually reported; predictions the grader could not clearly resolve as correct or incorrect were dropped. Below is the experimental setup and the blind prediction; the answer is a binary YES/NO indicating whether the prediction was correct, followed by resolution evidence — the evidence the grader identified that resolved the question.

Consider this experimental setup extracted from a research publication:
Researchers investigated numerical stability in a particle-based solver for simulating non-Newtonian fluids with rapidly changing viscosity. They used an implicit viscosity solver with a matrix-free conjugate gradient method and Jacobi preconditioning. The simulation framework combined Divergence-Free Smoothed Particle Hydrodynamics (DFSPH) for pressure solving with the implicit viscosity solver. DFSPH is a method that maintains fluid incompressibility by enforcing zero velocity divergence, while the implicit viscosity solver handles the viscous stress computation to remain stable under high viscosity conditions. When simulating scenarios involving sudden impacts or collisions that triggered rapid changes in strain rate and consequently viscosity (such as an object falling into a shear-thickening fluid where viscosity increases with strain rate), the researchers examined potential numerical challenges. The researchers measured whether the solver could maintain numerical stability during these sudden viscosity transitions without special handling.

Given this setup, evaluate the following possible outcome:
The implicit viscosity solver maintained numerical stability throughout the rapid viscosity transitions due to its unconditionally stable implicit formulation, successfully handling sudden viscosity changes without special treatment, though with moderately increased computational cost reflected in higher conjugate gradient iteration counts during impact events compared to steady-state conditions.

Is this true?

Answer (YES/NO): NO